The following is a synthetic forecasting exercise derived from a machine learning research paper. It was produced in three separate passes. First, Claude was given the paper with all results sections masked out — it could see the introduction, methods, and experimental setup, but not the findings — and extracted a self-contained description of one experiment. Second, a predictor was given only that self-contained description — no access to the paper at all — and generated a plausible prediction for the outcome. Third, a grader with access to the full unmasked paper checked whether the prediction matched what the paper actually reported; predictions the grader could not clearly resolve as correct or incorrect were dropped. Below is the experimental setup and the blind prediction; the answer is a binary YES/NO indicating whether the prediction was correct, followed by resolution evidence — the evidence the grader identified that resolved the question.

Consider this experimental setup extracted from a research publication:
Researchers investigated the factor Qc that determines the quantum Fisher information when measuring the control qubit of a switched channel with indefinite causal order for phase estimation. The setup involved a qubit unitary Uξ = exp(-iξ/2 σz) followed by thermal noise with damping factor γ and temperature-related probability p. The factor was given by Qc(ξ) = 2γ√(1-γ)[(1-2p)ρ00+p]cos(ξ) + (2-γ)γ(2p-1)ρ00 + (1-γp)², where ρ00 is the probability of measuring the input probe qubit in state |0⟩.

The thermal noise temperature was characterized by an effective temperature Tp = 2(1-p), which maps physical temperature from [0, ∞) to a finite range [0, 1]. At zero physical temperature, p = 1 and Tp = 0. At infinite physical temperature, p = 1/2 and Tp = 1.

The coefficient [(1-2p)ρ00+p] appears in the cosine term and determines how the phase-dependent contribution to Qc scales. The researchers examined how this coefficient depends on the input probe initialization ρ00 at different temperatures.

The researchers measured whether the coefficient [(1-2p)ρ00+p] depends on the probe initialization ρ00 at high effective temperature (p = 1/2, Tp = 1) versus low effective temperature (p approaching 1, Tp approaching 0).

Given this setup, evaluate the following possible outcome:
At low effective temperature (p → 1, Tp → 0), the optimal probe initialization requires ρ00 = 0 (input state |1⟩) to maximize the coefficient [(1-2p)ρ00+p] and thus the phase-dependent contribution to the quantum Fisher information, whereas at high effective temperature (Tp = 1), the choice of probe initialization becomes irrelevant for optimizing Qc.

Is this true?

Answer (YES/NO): YES